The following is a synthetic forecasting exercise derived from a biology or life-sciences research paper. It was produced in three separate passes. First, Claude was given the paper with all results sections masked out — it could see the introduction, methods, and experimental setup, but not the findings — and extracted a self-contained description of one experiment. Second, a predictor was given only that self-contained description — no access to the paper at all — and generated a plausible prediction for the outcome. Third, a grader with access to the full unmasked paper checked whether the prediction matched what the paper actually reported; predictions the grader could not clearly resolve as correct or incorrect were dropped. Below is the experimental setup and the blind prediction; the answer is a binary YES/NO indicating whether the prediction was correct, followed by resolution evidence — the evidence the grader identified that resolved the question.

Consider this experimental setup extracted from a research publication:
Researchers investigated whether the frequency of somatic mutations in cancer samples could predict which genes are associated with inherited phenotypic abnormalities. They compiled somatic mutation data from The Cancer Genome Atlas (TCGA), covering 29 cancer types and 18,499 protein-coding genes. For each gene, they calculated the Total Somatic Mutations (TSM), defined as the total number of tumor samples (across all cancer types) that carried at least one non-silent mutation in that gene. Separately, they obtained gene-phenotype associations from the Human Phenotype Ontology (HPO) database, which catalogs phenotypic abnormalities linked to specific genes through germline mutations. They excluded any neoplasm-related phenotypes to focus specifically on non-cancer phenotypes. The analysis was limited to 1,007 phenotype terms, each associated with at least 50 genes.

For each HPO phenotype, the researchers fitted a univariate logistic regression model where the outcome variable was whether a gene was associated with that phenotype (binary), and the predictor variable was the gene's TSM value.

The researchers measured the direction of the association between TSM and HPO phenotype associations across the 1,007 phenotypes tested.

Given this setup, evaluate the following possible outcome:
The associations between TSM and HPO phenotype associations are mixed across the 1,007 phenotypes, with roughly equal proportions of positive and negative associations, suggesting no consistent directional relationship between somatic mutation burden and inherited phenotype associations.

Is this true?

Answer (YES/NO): NO